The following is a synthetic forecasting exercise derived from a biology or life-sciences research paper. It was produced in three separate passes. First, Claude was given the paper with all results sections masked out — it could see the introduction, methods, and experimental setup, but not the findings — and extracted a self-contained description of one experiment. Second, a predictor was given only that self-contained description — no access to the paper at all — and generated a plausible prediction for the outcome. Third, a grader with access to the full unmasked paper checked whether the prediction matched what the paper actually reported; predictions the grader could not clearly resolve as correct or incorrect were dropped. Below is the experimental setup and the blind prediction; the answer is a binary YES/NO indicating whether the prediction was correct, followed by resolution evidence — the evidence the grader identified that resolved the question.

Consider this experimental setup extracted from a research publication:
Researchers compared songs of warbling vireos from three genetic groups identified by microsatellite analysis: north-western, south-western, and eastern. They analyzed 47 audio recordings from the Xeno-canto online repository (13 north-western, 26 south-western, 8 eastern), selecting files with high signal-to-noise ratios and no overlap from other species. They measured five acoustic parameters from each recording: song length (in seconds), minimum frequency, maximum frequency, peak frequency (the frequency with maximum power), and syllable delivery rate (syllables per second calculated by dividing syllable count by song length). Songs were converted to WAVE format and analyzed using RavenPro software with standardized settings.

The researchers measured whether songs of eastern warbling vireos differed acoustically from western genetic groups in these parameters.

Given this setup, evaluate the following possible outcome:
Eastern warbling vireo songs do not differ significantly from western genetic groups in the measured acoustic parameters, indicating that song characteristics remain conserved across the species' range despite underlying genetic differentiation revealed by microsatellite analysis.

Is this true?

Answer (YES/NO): NO